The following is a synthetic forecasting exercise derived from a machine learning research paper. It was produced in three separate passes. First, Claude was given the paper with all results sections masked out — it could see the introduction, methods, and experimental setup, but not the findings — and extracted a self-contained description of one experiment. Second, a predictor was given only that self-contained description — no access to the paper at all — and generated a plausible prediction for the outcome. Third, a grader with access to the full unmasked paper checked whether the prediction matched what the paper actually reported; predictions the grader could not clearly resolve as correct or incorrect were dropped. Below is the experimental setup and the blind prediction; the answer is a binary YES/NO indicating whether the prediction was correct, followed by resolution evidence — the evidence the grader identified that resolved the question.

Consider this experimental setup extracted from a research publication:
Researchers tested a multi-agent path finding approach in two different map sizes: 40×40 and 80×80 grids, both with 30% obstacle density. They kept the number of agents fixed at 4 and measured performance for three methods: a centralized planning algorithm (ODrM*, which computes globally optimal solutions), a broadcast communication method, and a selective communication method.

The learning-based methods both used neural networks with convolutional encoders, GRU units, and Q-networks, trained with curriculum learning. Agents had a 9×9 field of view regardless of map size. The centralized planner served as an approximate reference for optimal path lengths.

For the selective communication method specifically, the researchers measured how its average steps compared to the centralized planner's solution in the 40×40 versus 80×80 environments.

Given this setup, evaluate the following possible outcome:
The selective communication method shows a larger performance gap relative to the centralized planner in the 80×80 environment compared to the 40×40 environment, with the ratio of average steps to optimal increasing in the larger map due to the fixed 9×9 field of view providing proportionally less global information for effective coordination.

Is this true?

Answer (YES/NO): NO